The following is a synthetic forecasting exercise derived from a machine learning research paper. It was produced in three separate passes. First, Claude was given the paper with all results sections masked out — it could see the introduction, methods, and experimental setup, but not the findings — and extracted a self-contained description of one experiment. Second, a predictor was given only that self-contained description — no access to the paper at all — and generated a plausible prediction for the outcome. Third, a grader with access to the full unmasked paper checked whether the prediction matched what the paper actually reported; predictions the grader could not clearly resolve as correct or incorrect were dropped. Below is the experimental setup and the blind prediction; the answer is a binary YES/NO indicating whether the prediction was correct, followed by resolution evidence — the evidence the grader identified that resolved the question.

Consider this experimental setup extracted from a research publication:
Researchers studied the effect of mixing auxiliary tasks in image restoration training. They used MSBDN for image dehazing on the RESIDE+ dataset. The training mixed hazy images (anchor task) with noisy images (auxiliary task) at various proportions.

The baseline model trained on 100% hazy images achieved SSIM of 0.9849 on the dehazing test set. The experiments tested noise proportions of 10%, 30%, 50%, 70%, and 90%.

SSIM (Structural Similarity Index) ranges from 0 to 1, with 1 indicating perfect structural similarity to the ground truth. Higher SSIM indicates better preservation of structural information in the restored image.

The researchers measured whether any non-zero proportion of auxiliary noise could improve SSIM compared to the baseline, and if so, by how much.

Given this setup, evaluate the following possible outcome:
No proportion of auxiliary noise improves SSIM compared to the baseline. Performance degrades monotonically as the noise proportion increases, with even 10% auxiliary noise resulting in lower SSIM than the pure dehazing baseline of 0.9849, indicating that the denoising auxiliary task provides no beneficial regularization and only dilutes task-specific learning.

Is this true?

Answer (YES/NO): NO